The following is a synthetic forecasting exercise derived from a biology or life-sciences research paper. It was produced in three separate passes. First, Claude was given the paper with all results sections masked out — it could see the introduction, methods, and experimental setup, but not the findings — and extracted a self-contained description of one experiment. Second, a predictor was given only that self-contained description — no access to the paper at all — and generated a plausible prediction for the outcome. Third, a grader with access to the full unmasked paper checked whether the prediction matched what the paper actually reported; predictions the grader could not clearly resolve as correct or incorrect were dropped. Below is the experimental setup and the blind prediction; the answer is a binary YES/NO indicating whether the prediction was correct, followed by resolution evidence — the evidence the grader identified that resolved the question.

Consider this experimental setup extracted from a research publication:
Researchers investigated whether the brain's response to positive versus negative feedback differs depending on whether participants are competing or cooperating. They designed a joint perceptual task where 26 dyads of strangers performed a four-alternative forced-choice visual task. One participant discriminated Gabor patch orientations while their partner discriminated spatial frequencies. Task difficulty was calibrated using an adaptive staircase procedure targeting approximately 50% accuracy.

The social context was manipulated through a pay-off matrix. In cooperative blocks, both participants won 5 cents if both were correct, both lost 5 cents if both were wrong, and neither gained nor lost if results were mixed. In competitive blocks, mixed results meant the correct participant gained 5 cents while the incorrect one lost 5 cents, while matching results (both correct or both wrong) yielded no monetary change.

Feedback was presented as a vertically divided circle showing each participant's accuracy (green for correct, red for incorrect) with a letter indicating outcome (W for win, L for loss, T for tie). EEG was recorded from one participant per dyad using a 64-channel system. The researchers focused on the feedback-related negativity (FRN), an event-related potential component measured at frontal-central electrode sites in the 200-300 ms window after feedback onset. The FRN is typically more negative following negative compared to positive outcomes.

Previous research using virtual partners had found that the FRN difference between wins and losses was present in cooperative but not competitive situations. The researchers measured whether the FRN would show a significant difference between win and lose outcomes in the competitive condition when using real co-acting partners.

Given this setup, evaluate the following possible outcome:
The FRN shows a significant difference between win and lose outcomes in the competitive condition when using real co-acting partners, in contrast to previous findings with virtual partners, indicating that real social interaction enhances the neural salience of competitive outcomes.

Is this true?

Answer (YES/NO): YES